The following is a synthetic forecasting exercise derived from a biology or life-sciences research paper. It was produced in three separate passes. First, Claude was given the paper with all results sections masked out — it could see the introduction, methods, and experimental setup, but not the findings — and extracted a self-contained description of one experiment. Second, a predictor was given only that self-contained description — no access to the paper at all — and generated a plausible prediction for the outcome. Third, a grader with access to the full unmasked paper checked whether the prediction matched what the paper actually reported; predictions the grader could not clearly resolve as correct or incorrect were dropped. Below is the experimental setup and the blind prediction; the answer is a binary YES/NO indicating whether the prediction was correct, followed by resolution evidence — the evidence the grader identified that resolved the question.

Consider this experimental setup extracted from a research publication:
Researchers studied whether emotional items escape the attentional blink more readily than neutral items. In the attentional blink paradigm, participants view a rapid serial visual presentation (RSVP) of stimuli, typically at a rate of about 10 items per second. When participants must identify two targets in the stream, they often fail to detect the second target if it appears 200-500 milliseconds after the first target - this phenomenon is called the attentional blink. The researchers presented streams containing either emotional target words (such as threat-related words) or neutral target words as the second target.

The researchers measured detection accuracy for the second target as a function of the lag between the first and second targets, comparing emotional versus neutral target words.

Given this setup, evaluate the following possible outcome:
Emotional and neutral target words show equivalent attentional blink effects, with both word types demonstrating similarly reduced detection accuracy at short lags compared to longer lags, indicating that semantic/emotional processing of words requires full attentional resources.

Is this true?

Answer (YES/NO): NO